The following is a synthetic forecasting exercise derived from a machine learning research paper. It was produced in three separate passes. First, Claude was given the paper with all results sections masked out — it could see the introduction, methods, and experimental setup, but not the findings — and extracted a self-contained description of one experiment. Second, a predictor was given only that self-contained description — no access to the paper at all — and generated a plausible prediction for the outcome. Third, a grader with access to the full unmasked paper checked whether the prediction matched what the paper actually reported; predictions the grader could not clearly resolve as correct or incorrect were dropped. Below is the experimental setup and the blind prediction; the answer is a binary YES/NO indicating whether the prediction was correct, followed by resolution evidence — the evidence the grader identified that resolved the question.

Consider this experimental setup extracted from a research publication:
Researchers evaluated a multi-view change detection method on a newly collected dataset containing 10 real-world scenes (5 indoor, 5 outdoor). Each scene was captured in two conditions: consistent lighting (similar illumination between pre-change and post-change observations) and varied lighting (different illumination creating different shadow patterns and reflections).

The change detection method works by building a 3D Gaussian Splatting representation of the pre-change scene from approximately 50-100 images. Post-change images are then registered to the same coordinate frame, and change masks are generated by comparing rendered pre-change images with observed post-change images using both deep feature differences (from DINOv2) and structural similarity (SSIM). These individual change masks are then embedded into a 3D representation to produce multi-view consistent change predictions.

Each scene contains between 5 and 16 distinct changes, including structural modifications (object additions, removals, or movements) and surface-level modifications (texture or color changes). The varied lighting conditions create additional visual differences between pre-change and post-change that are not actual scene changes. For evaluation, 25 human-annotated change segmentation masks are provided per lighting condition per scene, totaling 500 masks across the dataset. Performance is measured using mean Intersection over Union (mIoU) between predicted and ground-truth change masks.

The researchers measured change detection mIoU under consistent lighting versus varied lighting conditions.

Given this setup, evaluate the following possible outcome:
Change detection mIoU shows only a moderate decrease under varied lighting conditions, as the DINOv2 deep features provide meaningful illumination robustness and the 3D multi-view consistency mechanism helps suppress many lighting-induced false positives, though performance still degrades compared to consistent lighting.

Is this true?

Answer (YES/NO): YES